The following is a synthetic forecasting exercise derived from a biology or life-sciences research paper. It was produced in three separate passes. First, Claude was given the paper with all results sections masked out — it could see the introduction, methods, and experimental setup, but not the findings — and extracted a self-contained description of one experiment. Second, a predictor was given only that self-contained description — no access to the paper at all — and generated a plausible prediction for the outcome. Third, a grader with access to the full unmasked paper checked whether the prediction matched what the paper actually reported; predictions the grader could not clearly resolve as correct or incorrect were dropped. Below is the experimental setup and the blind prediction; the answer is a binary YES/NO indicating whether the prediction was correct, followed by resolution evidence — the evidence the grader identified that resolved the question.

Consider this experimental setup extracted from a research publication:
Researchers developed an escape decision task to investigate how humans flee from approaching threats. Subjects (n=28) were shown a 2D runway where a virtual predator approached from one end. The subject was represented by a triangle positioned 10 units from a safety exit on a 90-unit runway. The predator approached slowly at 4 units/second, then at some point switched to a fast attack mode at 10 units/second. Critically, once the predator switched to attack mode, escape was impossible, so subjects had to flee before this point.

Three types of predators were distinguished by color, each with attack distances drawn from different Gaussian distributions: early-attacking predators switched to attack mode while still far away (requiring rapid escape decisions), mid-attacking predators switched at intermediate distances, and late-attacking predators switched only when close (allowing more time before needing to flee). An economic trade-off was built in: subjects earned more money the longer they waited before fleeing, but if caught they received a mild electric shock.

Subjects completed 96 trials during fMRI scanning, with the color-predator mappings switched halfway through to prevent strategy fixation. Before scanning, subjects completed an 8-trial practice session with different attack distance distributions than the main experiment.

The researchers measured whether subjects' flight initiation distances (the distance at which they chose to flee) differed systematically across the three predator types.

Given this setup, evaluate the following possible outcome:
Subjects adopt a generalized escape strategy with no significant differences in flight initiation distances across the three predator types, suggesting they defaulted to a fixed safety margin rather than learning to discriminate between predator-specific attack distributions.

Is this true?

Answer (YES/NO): NO